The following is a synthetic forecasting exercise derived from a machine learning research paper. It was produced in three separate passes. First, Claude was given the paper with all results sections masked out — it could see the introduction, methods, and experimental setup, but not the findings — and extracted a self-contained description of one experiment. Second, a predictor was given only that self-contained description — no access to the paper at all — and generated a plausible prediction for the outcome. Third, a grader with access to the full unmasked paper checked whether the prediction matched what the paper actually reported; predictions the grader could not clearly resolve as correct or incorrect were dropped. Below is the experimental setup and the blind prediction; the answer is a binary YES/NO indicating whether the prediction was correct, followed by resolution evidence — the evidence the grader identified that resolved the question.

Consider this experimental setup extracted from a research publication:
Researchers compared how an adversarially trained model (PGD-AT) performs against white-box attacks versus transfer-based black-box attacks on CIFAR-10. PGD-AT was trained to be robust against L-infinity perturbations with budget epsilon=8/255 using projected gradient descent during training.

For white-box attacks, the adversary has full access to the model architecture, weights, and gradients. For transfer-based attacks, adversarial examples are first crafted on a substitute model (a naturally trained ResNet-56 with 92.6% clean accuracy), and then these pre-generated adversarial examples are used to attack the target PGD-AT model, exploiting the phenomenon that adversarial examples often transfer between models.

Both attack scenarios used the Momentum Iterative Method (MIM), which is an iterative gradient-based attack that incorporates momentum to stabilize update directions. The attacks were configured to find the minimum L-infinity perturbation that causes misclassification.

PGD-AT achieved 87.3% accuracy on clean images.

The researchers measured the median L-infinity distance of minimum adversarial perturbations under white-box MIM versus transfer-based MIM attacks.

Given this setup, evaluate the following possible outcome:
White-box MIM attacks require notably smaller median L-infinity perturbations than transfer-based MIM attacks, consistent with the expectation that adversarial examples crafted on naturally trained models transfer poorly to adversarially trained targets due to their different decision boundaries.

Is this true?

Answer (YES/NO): YES